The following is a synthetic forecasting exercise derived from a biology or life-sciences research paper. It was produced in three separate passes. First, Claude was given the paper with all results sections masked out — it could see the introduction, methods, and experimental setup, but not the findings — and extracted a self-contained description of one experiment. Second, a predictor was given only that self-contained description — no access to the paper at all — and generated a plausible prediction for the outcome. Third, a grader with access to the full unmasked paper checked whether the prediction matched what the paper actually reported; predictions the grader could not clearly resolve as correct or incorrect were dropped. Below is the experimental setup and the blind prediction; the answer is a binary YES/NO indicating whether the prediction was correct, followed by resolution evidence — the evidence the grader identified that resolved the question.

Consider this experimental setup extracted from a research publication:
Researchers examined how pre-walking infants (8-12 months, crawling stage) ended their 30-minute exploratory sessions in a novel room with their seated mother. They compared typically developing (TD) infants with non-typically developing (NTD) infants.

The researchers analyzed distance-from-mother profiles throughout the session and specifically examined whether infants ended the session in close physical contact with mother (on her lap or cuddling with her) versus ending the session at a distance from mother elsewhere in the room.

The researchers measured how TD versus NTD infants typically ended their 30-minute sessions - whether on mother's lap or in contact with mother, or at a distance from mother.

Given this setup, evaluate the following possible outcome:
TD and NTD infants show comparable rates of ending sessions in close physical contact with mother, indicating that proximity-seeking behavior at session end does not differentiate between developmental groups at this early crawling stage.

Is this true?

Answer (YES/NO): NO